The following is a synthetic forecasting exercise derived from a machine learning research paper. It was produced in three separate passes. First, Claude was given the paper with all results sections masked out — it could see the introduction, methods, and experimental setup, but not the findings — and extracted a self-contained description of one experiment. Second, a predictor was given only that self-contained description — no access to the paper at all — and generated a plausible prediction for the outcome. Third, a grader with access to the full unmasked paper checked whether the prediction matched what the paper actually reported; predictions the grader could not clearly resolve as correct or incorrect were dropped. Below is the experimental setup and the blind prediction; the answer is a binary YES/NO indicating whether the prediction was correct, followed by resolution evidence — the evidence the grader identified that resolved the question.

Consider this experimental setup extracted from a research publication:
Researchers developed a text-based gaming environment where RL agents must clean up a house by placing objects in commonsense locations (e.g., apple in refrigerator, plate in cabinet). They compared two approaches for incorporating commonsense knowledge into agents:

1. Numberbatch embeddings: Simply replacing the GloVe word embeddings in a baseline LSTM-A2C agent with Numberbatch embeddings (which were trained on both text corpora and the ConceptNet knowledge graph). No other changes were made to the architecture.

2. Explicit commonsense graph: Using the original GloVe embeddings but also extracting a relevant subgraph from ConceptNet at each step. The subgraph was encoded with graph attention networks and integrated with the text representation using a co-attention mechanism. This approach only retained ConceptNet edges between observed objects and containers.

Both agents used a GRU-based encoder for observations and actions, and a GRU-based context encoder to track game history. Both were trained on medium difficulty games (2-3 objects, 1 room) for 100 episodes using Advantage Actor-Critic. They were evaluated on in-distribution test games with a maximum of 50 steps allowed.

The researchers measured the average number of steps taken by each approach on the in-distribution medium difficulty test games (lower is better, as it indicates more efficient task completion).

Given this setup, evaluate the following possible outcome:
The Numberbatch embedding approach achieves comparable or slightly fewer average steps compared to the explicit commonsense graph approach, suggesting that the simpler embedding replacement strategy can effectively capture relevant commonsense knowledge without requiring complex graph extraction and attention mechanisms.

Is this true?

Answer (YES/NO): NO